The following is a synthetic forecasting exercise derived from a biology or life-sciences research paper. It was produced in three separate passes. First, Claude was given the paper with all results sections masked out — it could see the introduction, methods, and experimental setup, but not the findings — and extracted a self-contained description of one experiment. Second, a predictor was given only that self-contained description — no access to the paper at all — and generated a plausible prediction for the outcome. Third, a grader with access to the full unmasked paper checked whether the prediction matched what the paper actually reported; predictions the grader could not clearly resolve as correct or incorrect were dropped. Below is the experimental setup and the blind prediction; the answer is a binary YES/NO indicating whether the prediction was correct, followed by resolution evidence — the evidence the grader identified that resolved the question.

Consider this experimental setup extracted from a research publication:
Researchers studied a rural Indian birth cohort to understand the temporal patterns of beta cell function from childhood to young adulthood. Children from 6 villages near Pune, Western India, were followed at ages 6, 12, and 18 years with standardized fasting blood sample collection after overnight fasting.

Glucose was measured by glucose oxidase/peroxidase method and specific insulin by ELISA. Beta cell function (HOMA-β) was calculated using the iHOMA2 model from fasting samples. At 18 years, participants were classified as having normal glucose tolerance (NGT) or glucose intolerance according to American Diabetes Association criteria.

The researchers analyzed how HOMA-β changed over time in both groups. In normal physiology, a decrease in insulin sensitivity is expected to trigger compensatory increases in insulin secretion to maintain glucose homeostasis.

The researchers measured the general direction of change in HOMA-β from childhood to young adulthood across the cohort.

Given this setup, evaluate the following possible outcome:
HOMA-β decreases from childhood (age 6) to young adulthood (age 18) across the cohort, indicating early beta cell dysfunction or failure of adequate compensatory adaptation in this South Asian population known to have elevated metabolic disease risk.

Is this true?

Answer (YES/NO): NO